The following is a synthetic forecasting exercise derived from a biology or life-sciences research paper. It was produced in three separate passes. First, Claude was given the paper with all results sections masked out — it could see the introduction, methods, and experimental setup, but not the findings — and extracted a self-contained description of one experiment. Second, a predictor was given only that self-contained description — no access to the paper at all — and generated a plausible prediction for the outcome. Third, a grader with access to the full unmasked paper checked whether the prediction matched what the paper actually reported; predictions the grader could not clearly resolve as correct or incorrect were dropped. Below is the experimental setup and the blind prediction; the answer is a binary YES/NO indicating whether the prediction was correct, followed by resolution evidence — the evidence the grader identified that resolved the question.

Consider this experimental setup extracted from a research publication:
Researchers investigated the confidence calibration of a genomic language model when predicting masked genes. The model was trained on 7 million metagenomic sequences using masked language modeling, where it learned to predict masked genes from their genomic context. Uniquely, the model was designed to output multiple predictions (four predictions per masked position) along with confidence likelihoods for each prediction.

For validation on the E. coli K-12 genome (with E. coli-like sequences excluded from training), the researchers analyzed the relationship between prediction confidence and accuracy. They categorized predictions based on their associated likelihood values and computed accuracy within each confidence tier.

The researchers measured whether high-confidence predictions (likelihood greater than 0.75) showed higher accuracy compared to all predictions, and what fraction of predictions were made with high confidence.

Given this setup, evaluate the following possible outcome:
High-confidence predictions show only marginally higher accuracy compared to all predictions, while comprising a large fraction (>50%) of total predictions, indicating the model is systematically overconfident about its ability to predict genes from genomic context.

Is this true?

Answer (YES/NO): NO